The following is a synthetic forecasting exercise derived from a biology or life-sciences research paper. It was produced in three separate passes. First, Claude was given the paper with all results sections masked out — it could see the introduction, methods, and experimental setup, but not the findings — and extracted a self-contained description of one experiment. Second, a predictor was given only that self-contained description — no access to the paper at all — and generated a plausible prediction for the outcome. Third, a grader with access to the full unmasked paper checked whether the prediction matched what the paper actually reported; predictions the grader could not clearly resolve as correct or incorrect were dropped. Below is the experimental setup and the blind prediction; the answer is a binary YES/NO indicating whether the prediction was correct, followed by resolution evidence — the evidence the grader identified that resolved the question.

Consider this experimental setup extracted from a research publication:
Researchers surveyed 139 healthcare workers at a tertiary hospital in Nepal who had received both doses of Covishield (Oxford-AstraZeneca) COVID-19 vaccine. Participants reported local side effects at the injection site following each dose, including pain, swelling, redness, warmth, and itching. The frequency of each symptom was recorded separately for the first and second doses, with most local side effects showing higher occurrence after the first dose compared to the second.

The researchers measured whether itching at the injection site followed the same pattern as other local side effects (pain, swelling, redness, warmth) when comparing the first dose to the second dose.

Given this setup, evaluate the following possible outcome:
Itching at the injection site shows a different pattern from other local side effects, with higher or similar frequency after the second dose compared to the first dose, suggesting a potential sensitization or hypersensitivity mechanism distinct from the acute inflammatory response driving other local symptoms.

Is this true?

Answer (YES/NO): YES